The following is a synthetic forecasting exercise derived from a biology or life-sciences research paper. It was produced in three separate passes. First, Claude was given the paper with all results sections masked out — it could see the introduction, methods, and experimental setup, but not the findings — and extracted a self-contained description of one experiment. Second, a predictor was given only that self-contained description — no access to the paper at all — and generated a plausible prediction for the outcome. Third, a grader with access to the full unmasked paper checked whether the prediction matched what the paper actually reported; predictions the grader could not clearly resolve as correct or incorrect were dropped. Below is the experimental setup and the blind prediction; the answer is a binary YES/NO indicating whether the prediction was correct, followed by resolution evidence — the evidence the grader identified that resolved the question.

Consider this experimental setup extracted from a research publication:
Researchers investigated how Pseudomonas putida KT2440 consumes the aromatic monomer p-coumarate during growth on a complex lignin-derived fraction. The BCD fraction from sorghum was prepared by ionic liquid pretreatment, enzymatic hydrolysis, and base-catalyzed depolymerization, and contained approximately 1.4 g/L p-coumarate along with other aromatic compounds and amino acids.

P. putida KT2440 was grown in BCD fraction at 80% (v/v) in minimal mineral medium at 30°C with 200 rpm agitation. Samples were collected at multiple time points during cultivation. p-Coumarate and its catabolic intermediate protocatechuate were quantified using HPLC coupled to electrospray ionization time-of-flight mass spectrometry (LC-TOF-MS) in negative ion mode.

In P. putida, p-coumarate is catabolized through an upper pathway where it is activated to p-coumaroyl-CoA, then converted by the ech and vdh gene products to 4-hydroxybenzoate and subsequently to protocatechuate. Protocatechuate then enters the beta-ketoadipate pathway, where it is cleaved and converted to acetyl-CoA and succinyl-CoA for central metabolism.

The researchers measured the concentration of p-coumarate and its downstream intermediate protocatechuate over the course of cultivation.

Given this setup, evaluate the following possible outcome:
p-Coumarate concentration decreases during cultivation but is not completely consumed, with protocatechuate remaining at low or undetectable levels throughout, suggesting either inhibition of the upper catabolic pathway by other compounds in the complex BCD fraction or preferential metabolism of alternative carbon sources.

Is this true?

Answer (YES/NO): NO